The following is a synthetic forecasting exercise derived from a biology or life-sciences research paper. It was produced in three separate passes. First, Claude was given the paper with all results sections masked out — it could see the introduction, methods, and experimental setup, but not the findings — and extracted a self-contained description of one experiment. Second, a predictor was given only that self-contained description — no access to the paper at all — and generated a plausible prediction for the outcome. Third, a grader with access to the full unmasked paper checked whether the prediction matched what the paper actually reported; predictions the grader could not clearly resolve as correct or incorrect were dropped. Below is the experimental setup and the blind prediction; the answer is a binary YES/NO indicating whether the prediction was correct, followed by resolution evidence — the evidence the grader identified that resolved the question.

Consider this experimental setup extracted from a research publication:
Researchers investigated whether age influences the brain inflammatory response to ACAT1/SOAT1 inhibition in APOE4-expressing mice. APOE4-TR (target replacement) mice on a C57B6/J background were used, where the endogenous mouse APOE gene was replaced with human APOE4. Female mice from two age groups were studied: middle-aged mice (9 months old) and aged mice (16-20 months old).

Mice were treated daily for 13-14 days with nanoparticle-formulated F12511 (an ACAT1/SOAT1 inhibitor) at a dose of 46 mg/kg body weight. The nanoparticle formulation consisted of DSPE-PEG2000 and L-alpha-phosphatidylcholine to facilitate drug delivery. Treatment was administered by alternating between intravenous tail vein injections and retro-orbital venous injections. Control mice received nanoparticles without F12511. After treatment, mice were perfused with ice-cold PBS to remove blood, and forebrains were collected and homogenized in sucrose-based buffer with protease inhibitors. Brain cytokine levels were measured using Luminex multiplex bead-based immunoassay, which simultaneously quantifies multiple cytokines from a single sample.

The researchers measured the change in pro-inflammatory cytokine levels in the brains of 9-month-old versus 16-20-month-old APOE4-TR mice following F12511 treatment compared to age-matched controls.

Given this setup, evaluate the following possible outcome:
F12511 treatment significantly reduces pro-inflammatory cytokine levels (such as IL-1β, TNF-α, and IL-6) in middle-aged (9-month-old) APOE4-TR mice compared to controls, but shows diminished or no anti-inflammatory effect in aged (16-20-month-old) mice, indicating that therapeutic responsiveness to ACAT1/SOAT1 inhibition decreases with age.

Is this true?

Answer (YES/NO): NO